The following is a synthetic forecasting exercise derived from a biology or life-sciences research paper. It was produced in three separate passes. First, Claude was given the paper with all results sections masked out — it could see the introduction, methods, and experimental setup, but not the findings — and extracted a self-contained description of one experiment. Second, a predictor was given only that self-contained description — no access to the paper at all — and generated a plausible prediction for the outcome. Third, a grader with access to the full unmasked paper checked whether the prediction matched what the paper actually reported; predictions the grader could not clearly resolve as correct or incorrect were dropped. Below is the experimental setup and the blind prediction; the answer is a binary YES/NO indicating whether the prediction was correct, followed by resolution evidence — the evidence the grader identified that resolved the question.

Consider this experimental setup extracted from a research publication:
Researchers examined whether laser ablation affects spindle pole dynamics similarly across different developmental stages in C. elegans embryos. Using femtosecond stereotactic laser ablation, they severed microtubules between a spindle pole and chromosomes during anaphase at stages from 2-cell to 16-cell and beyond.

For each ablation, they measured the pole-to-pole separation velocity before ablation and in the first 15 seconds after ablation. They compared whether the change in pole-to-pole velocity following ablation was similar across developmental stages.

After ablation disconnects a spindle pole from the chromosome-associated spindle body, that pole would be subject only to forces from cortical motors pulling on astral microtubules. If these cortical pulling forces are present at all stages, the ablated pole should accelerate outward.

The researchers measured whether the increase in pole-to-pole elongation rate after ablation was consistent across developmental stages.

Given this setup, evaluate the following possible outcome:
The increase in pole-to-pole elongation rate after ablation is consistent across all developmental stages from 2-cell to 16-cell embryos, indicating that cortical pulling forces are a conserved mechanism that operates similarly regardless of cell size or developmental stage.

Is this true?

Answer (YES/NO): YES